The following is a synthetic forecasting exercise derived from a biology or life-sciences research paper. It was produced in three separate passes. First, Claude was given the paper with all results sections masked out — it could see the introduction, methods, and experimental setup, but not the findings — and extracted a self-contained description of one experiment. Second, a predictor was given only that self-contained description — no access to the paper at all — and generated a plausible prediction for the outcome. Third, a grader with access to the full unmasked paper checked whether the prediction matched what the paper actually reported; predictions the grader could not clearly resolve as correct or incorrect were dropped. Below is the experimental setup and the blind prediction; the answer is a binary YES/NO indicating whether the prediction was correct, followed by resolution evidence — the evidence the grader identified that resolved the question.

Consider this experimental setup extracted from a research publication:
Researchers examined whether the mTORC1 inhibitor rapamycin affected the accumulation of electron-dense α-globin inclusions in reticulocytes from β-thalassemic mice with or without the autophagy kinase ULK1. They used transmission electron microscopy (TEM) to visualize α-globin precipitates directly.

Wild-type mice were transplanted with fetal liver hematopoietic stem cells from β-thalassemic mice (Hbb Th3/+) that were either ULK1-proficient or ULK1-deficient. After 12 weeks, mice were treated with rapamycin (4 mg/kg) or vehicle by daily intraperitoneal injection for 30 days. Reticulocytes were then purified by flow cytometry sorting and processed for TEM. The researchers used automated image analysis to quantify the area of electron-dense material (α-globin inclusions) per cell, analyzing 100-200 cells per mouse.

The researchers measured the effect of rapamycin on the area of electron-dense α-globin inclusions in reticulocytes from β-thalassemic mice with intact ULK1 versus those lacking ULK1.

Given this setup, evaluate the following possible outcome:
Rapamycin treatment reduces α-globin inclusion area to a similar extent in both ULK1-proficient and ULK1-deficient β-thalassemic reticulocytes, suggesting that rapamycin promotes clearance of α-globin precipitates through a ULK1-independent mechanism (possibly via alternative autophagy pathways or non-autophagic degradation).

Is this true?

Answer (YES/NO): NO